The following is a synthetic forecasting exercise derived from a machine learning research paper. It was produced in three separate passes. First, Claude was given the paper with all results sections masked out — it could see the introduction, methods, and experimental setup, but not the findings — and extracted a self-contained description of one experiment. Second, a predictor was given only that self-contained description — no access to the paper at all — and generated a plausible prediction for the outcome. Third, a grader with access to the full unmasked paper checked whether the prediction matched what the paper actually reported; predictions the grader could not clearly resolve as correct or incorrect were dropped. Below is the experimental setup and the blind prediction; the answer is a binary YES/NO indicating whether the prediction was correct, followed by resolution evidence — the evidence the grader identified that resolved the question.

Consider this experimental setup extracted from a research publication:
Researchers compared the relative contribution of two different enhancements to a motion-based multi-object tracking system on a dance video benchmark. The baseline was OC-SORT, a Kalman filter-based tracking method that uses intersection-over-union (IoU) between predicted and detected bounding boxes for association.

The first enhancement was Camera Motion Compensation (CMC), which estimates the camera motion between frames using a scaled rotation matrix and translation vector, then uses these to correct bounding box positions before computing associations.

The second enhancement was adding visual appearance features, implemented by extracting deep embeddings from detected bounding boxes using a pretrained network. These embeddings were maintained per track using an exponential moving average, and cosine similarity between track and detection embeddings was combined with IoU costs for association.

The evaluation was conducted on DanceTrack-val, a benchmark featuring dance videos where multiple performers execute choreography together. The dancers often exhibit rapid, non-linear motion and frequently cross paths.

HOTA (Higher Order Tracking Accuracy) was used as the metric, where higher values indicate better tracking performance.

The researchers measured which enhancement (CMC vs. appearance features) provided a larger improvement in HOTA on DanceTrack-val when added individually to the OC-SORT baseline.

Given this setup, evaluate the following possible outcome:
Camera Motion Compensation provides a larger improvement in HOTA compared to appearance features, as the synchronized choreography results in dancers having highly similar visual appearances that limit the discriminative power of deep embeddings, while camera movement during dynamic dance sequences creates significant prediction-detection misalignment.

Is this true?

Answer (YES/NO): NO